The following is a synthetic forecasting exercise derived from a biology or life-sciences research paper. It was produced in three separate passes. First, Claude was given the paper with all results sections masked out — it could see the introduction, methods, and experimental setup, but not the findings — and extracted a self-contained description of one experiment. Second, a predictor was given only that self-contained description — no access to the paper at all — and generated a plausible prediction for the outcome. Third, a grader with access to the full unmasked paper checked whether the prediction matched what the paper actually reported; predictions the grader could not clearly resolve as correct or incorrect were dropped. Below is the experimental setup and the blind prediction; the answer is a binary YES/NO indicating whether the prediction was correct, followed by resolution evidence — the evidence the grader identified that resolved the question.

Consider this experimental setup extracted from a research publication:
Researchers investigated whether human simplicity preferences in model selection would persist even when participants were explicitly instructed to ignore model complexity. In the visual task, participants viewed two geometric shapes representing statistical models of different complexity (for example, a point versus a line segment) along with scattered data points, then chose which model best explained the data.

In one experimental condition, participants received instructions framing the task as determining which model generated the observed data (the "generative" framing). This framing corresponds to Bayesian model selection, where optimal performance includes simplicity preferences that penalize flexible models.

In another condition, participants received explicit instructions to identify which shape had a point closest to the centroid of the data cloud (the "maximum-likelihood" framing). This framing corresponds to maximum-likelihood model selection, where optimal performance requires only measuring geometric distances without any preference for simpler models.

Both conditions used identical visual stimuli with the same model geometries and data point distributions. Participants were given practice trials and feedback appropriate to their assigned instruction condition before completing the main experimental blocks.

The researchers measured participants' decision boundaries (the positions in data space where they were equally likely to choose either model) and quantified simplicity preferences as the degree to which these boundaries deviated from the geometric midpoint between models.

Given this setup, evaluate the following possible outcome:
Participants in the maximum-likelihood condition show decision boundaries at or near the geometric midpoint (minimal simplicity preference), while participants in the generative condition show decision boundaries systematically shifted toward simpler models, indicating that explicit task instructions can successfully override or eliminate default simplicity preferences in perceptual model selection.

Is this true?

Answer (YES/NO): NO